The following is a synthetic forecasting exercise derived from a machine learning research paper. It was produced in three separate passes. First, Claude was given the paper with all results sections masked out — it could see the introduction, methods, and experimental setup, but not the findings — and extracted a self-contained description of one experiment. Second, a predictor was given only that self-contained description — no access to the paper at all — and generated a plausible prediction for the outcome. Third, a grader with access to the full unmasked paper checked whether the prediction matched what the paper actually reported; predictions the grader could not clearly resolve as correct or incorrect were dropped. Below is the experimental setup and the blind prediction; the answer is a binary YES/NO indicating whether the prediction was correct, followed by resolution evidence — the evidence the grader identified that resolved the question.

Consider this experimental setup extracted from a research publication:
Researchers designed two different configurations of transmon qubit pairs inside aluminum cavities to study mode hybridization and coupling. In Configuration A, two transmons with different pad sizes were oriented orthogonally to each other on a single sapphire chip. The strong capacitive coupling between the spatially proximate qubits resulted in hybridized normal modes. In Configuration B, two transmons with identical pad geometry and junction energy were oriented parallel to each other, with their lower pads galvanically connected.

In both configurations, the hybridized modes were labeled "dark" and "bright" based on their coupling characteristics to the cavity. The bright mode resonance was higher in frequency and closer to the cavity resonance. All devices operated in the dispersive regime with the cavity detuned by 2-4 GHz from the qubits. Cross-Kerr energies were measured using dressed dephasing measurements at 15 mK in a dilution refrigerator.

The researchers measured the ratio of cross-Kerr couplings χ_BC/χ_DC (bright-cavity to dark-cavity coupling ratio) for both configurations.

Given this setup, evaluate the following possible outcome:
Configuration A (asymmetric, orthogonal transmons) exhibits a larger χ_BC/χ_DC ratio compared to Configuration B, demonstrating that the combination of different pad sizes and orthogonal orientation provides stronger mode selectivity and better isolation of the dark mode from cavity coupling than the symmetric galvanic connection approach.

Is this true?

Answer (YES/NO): YES